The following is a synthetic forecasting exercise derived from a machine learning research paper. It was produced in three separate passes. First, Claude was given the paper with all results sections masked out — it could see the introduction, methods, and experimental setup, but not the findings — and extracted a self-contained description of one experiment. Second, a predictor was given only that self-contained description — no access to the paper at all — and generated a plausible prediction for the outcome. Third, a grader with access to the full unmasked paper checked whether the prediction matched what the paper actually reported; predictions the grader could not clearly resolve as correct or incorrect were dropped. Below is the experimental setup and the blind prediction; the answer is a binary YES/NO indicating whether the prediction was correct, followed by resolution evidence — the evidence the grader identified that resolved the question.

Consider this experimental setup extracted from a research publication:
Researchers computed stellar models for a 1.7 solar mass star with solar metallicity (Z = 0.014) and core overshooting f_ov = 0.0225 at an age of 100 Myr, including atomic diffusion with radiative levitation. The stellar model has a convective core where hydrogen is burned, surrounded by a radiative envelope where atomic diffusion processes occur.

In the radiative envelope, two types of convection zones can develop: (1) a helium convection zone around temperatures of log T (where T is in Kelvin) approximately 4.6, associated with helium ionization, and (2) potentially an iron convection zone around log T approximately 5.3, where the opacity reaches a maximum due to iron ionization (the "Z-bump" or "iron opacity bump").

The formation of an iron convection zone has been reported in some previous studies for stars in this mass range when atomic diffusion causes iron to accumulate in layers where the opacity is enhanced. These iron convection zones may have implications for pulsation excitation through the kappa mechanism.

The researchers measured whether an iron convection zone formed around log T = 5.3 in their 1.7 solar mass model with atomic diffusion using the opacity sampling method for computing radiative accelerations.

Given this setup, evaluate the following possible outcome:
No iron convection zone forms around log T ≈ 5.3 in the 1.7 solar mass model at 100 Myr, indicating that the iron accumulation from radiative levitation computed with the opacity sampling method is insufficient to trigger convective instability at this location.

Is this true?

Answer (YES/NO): YES